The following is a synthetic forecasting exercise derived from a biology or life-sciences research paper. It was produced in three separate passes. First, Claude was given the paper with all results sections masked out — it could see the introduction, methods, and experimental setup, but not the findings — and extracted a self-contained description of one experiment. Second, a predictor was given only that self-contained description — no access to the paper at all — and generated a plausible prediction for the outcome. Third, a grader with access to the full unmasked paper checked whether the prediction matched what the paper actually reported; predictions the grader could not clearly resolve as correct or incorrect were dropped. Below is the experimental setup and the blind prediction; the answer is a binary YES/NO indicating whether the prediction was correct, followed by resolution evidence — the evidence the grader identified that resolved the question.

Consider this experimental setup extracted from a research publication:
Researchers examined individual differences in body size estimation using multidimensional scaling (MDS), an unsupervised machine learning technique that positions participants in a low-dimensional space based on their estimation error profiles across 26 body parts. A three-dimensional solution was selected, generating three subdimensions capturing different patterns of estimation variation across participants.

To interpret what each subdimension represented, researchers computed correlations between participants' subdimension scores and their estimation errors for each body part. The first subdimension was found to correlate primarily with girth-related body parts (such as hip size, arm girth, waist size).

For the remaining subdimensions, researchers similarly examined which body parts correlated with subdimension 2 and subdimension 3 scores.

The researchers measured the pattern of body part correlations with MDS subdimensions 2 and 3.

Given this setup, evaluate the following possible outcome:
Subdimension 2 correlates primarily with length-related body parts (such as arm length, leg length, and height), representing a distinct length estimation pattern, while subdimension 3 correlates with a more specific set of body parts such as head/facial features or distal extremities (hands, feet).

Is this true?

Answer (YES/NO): NO